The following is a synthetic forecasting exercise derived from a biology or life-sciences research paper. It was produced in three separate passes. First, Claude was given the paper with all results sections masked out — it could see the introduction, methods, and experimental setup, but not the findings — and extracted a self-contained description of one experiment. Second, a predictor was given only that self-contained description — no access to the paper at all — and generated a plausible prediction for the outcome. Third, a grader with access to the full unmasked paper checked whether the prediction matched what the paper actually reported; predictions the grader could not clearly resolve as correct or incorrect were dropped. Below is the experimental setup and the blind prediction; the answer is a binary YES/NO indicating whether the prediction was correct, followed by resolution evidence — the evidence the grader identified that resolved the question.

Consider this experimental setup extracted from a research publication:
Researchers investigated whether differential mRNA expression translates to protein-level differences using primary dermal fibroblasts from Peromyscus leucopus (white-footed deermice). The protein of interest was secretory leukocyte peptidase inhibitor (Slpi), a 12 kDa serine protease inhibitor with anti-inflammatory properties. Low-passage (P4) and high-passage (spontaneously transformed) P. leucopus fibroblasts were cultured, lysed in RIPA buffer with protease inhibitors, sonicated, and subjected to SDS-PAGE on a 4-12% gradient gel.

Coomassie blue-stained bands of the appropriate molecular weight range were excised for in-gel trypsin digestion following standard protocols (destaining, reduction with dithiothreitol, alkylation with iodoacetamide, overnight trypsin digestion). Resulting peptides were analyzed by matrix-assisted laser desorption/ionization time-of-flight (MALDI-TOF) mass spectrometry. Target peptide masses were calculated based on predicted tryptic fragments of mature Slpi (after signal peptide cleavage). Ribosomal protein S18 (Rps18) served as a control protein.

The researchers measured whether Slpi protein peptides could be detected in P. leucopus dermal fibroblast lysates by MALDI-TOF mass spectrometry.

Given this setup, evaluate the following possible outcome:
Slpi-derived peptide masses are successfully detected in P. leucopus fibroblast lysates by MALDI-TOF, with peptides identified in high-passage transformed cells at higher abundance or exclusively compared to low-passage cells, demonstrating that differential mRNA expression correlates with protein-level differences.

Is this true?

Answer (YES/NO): NO